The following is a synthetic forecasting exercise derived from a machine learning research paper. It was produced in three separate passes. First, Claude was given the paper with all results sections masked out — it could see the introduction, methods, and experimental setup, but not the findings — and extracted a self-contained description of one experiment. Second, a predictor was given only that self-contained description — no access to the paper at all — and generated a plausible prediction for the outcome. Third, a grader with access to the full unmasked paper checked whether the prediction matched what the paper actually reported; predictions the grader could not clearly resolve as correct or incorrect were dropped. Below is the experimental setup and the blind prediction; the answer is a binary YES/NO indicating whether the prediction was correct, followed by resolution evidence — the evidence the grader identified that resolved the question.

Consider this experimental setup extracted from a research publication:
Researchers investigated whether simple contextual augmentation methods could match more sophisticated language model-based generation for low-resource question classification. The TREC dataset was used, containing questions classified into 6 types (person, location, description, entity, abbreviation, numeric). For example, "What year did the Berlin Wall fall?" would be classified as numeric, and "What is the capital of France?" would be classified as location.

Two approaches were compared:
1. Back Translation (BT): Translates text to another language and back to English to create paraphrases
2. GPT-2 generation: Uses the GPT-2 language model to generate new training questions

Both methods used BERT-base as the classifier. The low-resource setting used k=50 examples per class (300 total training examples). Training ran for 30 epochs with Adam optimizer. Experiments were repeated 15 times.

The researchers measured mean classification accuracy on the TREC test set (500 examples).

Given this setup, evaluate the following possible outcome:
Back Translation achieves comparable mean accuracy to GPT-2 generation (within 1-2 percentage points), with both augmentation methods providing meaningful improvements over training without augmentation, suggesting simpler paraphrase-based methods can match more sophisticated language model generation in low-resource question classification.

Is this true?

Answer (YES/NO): NO